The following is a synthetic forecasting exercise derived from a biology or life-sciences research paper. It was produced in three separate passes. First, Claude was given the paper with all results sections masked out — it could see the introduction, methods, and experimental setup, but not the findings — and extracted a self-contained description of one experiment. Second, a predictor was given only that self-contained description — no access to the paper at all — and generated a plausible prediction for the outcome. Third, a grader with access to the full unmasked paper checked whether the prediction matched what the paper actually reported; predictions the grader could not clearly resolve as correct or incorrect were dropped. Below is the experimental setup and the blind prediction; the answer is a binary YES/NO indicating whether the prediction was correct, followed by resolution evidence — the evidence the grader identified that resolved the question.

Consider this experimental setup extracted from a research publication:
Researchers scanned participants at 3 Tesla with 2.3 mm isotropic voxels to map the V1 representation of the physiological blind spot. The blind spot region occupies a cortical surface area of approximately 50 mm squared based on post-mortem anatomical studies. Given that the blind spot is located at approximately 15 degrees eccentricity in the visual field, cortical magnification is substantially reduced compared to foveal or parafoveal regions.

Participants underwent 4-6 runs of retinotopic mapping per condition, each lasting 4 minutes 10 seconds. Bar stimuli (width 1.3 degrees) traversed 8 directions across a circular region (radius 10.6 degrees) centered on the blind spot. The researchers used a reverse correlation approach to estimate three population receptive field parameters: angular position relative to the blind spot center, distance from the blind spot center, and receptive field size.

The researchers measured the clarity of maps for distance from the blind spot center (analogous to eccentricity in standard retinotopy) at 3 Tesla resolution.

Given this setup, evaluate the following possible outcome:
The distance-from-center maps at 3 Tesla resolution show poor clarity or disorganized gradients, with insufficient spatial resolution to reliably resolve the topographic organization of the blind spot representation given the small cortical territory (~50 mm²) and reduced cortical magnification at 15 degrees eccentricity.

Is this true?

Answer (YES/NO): YES